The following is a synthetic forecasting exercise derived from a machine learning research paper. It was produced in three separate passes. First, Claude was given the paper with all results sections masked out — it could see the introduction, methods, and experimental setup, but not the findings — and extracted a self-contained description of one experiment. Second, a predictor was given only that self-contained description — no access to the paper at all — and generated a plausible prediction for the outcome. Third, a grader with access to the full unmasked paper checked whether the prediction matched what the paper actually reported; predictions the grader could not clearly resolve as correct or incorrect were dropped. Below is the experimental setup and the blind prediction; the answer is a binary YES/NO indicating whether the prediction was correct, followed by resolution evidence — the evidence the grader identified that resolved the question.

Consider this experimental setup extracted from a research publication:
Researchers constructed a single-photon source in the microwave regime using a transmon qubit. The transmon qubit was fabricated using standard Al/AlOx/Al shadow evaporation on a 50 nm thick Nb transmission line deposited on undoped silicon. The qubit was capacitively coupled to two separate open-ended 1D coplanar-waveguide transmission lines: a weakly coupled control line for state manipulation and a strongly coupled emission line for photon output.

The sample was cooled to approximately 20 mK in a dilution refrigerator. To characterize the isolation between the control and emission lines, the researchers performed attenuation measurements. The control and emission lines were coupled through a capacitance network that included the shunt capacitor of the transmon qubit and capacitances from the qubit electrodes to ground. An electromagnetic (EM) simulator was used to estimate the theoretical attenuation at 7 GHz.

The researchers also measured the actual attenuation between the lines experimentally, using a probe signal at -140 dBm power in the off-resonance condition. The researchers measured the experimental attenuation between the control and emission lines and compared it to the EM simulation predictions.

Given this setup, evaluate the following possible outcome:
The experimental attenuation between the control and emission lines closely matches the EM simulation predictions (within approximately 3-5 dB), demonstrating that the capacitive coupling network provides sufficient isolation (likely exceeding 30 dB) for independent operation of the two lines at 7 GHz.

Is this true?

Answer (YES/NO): NO